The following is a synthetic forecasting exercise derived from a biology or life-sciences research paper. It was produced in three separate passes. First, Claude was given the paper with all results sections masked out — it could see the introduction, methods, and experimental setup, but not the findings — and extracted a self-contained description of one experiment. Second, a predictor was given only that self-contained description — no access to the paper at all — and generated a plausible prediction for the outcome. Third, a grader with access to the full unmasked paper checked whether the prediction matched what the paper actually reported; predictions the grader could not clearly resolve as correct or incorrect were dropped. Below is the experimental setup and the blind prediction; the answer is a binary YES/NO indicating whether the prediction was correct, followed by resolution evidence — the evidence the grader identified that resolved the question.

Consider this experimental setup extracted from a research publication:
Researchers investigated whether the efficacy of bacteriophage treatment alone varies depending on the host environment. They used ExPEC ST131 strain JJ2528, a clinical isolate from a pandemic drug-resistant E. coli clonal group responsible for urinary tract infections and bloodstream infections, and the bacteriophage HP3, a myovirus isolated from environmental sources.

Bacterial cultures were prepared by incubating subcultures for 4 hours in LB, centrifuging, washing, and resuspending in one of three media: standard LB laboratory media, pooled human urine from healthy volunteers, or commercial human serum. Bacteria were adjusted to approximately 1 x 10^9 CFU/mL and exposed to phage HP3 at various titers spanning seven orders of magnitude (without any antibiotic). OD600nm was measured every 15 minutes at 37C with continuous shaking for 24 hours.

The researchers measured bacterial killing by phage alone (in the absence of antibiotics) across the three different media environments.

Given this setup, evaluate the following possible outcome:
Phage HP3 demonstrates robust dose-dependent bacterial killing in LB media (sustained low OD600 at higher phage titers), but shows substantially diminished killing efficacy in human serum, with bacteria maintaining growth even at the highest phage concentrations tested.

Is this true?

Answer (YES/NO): NO